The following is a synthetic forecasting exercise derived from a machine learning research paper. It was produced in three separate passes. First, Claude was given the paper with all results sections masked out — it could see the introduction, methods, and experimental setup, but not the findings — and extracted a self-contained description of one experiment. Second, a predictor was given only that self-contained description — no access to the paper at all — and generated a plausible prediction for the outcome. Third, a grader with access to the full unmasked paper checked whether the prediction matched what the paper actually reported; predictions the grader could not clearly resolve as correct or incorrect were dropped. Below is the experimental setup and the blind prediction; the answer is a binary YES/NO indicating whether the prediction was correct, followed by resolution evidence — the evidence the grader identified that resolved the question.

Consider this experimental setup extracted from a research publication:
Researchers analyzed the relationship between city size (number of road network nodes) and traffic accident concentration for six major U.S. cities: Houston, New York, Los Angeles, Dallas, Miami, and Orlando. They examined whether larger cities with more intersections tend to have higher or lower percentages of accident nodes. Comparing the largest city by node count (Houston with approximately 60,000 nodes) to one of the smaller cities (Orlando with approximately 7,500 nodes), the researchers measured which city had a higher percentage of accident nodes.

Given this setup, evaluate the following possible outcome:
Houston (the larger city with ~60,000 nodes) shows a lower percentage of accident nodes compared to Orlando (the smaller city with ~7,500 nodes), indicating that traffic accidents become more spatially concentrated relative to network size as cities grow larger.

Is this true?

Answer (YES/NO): YES